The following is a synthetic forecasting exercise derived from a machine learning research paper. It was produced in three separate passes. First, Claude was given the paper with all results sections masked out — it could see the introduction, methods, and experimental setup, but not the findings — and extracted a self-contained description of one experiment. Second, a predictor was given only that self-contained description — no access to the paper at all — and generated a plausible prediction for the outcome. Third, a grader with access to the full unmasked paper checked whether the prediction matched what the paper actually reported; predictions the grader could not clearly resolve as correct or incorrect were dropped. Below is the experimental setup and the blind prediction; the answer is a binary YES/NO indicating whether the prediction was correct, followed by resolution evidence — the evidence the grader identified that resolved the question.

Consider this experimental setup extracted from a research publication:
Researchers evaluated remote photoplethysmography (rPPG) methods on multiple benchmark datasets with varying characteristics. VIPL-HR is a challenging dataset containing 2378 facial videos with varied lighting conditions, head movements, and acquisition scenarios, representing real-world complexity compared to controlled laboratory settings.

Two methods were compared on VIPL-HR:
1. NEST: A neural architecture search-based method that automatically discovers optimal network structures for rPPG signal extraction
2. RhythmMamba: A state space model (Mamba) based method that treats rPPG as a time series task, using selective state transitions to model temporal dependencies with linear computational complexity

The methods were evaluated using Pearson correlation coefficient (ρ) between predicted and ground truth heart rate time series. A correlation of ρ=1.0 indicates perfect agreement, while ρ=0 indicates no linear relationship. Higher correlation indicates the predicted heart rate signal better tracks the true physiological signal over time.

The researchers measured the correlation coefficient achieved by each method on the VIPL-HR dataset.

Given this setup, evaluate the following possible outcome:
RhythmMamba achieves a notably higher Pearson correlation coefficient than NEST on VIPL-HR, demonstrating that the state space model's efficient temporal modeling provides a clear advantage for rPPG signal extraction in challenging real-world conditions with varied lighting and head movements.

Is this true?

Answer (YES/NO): NO